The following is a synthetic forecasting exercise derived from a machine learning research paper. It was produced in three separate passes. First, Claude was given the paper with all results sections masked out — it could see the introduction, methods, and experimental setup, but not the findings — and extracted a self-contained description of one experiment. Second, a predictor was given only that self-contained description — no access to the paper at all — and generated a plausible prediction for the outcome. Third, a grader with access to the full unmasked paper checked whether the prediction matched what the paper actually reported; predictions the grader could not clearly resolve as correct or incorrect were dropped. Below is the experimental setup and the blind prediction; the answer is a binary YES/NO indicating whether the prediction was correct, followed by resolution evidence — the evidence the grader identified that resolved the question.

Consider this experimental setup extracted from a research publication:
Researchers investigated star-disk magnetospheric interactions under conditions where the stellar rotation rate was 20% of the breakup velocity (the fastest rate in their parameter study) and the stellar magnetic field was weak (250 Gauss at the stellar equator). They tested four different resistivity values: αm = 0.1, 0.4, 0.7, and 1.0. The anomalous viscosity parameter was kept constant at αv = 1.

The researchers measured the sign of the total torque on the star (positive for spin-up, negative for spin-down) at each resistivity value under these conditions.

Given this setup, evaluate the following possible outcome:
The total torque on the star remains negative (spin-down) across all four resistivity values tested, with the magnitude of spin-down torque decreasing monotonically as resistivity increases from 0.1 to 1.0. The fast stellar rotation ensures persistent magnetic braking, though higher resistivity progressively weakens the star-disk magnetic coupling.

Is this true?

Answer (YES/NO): NO